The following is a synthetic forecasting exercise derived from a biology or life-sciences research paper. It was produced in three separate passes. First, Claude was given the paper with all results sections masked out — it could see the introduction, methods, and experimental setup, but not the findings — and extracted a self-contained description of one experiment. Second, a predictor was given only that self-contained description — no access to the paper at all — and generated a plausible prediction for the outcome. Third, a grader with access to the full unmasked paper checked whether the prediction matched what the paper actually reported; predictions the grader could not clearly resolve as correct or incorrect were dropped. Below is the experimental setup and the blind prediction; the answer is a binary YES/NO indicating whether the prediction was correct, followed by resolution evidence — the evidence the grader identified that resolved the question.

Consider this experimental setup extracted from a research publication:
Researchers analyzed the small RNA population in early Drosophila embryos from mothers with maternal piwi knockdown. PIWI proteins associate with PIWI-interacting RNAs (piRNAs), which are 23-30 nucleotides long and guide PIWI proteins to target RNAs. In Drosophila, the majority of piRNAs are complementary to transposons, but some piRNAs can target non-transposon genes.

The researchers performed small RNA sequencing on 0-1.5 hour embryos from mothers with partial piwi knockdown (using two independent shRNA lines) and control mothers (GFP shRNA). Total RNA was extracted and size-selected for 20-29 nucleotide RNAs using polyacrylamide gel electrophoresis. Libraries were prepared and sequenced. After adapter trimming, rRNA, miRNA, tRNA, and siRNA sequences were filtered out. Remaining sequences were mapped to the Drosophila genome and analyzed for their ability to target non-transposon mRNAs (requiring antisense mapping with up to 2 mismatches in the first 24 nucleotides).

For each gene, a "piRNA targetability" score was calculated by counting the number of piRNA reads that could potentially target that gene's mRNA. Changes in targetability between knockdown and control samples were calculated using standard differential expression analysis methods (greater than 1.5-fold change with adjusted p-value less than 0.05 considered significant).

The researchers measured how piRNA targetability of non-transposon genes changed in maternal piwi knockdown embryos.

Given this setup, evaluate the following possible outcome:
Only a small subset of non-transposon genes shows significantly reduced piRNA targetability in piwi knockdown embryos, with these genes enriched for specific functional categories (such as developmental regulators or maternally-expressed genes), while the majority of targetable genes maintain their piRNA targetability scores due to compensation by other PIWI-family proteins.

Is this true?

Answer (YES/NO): NO